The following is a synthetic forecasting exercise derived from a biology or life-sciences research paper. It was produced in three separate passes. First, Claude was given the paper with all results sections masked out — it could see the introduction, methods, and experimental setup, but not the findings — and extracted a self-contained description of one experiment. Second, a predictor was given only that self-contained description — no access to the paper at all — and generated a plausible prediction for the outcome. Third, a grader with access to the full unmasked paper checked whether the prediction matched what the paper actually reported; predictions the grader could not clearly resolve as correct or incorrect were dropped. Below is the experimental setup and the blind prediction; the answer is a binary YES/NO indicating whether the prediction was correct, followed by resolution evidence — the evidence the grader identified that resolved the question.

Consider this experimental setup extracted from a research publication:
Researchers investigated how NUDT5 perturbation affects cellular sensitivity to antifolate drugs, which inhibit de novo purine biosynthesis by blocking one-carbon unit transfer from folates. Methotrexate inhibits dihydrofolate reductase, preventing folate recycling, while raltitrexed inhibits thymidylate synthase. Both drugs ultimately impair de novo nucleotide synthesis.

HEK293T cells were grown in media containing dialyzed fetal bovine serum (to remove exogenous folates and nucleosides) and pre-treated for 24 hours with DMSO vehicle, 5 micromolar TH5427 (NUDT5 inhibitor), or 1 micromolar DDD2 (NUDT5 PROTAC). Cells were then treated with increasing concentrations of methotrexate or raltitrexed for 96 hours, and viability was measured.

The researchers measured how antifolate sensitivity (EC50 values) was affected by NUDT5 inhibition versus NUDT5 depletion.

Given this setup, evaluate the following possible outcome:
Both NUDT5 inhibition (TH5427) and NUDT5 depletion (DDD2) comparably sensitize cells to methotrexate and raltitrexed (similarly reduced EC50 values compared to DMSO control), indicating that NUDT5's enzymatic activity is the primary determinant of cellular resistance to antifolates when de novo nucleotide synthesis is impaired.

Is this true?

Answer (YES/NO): NO